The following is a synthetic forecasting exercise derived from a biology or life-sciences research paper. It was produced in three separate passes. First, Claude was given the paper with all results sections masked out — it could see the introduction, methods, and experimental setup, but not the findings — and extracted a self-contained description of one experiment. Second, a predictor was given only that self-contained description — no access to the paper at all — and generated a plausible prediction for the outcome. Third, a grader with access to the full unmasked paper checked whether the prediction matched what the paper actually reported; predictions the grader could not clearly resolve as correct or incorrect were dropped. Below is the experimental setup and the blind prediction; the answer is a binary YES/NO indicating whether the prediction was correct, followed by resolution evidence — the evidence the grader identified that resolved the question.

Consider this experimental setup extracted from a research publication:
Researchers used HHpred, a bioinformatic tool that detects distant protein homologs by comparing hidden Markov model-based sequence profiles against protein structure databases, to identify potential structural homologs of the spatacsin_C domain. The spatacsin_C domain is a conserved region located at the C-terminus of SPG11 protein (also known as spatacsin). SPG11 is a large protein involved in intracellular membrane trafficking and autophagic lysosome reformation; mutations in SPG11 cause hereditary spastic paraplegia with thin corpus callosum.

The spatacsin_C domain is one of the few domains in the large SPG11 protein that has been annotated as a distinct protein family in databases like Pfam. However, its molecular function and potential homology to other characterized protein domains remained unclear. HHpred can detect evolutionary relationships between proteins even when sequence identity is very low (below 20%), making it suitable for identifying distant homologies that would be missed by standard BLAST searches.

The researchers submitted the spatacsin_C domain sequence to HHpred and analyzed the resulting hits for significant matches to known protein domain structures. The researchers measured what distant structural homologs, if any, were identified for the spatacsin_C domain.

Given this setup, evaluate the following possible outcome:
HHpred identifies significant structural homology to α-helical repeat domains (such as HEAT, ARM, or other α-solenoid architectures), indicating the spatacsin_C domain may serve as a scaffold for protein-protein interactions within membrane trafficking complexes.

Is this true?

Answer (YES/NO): YES